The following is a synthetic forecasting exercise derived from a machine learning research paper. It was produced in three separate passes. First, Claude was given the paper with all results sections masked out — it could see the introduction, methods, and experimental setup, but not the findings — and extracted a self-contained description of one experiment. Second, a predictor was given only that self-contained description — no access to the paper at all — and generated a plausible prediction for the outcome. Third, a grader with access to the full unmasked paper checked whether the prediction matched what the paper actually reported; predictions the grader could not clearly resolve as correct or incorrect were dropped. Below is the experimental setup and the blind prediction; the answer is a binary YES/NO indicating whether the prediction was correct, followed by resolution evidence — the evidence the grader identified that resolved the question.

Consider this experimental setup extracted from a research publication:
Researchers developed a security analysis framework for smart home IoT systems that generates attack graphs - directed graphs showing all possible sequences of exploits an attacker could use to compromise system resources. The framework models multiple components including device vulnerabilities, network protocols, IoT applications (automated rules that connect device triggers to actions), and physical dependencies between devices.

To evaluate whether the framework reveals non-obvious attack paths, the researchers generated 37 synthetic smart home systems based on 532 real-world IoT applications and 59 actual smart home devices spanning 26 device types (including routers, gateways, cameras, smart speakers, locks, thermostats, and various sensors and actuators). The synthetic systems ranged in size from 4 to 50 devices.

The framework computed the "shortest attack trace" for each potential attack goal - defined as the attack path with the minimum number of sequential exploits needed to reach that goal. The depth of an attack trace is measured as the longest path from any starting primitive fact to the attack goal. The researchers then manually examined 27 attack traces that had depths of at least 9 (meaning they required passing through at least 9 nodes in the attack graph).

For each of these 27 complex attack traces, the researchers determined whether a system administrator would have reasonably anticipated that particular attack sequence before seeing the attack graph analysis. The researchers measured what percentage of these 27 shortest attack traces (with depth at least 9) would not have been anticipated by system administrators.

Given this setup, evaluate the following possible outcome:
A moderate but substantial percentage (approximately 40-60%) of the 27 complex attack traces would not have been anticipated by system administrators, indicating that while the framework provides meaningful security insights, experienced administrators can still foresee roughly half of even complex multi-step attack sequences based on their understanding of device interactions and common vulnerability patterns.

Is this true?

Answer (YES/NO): NO